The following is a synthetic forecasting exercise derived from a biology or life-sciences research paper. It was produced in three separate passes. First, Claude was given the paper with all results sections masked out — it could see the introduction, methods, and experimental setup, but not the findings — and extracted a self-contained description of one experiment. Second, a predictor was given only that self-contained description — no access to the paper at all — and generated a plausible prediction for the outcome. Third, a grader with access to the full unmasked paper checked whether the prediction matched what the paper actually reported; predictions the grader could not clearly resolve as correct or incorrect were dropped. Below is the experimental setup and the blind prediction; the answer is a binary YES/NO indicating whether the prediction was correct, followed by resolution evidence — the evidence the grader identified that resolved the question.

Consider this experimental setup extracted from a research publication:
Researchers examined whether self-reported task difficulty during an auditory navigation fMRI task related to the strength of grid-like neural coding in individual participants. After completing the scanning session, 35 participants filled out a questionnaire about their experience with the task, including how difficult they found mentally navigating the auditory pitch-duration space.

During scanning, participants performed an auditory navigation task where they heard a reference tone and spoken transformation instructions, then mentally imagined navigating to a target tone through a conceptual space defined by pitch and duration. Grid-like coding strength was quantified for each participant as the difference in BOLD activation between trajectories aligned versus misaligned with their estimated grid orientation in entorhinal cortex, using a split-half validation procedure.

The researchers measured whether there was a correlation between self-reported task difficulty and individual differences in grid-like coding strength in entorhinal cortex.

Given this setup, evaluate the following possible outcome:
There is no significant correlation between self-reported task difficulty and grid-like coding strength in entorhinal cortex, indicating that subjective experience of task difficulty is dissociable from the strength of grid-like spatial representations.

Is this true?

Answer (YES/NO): NO